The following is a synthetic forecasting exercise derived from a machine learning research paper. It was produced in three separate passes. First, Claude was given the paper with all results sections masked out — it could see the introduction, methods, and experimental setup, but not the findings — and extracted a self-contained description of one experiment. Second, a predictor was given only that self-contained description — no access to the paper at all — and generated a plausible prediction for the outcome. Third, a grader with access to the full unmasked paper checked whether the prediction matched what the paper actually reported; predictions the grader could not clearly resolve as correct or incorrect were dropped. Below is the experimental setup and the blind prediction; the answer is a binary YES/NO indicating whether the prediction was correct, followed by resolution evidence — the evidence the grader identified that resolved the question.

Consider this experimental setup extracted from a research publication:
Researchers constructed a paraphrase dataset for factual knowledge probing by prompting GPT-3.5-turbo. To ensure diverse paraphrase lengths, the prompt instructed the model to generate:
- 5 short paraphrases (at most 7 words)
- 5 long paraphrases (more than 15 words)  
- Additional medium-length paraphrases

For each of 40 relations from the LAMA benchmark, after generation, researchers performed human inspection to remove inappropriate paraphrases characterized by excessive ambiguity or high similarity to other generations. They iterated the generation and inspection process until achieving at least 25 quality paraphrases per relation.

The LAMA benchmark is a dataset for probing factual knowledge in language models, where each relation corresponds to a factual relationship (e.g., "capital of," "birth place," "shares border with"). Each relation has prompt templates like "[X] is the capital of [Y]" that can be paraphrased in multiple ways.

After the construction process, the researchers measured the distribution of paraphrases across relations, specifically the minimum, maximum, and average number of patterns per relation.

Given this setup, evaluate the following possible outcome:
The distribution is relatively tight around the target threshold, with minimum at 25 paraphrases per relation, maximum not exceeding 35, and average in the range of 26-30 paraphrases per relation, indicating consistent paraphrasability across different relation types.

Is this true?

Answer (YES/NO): NO